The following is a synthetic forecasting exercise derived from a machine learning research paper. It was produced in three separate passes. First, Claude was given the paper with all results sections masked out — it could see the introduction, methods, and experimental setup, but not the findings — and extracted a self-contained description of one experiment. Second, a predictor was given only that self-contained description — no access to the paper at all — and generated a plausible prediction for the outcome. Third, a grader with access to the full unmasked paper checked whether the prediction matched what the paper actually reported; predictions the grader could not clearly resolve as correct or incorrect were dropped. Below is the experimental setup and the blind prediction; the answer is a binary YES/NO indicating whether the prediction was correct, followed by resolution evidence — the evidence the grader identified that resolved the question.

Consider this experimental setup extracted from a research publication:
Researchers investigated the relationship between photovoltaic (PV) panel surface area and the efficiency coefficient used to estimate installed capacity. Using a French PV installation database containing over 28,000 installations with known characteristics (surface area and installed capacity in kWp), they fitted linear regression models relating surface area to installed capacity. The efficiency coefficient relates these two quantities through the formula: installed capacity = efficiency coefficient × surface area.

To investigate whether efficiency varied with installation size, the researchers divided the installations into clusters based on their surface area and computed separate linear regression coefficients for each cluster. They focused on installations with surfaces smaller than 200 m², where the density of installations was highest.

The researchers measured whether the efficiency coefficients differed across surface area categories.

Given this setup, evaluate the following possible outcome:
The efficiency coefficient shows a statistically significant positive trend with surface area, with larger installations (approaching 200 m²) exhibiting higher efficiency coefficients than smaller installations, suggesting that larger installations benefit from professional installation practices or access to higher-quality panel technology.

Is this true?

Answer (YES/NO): NO